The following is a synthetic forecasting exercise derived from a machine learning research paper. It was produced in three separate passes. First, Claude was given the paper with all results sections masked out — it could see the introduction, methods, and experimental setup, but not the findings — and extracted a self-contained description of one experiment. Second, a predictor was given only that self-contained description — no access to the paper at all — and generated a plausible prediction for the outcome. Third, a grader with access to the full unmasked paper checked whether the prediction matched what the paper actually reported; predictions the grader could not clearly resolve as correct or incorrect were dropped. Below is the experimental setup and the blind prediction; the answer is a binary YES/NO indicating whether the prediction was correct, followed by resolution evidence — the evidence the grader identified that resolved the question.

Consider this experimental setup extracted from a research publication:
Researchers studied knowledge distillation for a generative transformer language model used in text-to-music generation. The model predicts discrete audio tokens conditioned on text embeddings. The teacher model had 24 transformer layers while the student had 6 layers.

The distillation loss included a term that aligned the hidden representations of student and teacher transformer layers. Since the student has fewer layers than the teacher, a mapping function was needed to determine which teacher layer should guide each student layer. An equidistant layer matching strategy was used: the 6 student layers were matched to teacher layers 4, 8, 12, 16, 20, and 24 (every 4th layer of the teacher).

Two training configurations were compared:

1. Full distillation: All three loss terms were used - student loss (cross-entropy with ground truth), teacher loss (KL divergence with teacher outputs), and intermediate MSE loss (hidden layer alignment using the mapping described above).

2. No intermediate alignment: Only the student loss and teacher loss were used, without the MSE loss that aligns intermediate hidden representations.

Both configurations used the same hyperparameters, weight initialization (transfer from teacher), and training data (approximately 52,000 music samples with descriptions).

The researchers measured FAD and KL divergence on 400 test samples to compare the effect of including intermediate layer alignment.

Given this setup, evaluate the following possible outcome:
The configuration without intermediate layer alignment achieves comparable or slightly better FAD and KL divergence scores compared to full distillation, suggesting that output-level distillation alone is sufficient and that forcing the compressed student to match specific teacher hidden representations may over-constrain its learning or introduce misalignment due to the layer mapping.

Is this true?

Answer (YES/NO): NO